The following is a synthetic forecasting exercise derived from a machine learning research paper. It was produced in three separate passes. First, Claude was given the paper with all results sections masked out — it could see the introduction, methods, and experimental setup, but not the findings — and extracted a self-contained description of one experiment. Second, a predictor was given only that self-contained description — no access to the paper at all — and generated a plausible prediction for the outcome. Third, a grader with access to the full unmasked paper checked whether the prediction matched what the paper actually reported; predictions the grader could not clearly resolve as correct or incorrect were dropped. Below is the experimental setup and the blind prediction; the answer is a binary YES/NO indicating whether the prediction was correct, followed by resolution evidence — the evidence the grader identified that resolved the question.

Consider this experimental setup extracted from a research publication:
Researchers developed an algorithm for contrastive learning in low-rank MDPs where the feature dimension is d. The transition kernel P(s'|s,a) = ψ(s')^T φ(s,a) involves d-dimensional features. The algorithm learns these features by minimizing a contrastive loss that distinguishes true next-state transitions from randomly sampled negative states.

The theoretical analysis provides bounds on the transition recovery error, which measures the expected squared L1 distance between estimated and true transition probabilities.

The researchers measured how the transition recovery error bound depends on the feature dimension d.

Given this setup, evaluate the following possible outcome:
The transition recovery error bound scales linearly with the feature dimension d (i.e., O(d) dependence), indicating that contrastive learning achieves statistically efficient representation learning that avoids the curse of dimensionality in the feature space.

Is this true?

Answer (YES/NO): YES